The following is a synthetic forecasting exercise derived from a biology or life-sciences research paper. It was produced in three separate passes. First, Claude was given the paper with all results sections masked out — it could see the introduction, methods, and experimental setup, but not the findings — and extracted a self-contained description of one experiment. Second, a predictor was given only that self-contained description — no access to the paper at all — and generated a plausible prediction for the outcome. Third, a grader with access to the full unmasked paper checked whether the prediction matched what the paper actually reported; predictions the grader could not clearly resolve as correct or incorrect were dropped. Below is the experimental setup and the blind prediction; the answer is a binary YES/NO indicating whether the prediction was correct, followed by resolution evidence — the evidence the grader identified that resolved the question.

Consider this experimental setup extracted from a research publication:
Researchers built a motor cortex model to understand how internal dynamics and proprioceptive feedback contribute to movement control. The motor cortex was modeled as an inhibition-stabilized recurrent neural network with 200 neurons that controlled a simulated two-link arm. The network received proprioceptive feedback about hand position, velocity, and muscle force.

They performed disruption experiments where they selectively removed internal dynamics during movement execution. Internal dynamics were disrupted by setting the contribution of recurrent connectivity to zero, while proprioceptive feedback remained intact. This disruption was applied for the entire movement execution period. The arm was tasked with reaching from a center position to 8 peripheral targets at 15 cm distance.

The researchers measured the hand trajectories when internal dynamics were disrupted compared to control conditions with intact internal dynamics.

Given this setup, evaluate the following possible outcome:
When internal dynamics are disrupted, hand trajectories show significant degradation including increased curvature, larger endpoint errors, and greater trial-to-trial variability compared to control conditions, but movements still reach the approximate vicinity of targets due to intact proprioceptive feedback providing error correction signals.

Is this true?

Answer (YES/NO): NO